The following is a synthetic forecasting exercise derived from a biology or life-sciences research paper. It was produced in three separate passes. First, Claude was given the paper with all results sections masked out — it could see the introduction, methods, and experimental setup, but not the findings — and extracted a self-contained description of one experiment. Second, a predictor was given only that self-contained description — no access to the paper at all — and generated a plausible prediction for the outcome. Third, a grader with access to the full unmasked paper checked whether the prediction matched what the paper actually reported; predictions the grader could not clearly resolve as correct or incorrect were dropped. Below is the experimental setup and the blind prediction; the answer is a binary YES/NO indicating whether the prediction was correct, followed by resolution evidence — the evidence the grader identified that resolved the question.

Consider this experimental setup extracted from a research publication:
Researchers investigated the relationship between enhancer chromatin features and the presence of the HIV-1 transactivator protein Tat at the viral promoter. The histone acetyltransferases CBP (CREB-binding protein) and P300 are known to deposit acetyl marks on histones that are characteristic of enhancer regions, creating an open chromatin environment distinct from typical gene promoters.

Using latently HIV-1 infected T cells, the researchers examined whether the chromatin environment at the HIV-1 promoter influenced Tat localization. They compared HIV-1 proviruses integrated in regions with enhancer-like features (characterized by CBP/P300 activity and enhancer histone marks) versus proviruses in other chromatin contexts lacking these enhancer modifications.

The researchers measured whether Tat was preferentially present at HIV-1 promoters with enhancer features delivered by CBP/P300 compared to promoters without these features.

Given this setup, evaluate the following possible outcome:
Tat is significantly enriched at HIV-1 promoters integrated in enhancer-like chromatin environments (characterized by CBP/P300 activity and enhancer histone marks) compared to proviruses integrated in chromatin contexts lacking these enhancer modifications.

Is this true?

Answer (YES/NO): YES